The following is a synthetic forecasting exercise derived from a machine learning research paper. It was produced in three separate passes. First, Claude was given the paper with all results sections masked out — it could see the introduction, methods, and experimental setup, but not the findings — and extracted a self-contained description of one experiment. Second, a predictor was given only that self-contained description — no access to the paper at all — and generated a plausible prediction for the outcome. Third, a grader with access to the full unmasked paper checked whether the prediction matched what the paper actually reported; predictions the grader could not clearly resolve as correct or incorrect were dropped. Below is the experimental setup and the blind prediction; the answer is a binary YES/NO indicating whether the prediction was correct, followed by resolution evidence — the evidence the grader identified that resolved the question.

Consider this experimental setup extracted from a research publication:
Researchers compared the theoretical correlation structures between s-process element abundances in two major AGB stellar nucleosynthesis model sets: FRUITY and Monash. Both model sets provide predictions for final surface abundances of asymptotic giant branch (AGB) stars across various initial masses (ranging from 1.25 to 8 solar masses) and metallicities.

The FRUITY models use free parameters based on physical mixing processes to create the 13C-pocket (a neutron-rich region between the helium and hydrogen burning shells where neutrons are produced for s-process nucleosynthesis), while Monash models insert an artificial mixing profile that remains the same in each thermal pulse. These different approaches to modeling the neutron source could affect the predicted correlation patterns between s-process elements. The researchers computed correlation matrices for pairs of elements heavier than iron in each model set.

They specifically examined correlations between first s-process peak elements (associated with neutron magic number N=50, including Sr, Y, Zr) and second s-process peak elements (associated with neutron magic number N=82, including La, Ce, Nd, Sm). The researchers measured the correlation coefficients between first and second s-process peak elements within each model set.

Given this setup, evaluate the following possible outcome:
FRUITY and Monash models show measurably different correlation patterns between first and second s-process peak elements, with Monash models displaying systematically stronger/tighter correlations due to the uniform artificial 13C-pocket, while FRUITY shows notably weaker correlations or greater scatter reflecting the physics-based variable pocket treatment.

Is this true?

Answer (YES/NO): YES